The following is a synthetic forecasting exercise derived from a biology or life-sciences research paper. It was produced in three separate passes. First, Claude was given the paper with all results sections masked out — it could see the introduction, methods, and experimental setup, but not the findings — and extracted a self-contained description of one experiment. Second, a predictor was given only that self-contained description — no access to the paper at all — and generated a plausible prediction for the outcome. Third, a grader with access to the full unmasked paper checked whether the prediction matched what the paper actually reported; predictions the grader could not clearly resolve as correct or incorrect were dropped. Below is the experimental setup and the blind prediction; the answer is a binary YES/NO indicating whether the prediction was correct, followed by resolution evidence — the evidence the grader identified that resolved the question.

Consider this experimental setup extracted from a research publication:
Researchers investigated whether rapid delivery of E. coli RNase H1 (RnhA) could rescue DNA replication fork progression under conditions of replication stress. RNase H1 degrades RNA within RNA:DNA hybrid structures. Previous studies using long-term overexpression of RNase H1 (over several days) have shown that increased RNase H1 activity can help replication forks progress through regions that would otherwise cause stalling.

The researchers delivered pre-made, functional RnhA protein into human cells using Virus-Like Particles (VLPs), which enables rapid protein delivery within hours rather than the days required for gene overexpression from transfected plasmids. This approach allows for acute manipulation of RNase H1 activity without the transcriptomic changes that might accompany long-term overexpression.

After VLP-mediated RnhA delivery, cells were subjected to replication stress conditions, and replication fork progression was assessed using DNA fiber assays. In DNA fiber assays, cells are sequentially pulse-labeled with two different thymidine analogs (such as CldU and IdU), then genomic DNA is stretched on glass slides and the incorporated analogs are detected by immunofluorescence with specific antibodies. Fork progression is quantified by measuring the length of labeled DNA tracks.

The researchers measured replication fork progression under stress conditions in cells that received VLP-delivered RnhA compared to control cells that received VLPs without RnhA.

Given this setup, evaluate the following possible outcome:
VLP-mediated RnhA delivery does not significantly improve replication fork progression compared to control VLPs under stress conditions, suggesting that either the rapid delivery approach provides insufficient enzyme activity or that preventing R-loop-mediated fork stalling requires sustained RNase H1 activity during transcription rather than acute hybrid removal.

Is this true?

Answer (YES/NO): NO